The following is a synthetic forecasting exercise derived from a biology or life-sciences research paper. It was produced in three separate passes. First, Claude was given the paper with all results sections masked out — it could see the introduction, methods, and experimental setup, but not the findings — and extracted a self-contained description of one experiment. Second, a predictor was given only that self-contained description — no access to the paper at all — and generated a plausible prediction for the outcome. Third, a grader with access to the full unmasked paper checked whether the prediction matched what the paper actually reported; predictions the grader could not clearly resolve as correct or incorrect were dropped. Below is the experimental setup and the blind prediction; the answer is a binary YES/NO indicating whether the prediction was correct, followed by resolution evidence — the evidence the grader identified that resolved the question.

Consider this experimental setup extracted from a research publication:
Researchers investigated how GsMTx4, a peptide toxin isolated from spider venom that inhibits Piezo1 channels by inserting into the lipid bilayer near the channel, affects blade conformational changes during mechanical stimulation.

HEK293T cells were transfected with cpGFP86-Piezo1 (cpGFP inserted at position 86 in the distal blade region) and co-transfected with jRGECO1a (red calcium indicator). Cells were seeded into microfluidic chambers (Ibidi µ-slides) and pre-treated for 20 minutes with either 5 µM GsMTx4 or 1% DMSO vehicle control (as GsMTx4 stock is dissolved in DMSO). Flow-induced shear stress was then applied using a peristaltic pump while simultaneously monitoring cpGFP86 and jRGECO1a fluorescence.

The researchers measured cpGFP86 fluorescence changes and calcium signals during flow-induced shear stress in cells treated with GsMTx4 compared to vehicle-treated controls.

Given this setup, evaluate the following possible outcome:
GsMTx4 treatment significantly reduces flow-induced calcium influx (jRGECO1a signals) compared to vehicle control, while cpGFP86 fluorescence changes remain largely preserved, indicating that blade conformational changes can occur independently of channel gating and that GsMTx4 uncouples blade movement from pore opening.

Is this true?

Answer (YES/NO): YES